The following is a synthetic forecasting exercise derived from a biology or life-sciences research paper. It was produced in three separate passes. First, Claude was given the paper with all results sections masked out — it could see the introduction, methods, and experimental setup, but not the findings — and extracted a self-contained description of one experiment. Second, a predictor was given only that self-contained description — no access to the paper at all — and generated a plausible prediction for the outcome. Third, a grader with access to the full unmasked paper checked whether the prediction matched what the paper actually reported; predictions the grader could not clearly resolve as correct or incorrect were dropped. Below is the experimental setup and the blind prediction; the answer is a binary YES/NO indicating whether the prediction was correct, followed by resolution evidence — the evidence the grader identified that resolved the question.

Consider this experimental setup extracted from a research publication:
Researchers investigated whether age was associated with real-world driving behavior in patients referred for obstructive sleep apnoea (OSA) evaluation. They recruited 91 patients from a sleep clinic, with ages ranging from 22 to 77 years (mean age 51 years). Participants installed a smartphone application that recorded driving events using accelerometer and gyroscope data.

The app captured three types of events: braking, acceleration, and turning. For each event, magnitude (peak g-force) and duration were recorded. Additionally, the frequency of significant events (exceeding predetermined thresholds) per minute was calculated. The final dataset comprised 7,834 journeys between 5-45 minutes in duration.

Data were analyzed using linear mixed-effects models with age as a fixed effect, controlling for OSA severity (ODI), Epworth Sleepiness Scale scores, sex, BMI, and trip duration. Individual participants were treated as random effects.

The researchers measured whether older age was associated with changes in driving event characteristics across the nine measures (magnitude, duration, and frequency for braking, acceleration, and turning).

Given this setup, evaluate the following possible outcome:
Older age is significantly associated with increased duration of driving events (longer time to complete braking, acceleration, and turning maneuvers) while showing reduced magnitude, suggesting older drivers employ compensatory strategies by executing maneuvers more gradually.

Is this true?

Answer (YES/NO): NO